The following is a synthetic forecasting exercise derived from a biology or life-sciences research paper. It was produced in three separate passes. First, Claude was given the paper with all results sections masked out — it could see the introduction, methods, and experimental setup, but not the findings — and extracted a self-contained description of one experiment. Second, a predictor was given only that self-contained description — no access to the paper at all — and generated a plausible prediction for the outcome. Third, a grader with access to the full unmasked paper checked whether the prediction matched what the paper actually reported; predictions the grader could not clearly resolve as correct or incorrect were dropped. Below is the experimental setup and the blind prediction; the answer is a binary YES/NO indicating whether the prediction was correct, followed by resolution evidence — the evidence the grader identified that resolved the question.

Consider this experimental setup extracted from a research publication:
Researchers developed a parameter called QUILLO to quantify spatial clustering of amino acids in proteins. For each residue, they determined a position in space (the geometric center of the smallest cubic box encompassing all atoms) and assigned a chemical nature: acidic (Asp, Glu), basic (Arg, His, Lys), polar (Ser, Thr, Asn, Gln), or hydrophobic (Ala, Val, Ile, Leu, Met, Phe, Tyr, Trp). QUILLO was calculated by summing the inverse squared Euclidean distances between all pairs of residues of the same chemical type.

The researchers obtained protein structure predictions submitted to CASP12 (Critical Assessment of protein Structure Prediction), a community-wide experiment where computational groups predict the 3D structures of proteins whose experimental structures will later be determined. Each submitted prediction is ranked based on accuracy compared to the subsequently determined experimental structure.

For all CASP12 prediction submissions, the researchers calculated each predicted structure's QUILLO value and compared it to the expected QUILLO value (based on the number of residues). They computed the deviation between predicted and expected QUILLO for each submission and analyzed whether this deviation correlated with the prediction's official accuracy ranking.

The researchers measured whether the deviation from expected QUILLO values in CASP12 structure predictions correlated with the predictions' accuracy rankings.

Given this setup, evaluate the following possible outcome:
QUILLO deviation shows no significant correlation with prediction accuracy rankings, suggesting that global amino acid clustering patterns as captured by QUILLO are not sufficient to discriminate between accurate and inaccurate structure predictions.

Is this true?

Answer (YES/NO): NO